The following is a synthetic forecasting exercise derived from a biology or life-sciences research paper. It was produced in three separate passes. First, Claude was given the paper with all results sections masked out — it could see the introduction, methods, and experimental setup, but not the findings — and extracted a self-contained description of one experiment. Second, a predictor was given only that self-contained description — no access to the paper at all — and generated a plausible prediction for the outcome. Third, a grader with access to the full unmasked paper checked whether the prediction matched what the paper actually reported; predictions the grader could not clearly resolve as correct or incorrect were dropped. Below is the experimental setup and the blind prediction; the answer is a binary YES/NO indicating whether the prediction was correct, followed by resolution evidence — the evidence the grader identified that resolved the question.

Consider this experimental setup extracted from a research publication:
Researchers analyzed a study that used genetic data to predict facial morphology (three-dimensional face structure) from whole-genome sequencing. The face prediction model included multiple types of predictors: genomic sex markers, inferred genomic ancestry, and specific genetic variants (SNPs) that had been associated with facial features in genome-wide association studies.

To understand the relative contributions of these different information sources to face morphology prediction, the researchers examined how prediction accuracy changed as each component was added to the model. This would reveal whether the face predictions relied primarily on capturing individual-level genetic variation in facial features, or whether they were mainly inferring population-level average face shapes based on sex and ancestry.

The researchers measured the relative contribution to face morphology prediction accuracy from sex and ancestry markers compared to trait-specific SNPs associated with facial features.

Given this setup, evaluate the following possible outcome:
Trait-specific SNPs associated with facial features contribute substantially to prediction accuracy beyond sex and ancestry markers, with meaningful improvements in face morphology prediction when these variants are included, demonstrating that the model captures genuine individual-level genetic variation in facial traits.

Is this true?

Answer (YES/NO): NO